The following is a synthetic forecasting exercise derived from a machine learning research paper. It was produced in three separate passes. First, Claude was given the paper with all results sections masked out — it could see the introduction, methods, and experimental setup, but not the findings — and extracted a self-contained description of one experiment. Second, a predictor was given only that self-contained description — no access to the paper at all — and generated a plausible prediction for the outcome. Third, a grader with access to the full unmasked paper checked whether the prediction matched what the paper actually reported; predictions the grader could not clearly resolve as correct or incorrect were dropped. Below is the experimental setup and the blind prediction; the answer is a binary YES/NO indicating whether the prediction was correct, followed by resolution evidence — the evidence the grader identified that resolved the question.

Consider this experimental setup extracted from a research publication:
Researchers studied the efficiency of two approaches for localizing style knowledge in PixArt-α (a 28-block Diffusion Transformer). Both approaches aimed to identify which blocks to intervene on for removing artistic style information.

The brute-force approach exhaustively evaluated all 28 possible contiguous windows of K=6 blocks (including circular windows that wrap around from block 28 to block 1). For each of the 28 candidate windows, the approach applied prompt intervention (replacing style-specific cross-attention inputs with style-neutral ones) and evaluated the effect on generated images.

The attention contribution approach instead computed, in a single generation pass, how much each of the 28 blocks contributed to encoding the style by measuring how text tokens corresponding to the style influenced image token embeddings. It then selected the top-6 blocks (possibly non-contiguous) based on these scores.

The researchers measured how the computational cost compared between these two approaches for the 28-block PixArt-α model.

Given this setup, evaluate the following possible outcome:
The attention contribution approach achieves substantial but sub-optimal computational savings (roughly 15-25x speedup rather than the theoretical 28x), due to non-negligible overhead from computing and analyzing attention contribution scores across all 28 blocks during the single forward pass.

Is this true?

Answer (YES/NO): NO